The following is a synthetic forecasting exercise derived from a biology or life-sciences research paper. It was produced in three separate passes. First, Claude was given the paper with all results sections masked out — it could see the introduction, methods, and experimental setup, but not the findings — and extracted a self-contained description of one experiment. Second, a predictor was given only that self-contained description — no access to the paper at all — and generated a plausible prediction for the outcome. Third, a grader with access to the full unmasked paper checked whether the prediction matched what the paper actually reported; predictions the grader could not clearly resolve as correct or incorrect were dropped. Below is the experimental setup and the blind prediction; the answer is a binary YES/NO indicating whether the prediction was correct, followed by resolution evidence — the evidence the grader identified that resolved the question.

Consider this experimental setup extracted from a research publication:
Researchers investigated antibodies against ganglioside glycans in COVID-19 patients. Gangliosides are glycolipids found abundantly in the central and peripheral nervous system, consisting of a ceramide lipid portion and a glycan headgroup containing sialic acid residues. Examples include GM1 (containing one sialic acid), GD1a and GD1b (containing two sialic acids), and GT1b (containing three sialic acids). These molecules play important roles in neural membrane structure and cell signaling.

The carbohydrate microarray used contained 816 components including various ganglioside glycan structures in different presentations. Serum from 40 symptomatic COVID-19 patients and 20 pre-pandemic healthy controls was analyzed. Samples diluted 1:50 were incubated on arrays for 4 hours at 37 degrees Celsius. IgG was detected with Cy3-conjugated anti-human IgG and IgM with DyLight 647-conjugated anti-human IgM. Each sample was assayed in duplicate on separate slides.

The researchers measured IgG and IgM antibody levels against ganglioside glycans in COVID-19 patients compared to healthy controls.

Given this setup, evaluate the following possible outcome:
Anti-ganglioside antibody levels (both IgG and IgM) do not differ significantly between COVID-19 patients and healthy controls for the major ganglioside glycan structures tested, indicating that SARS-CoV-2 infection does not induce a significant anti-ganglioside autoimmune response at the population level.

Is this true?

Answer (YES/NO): NO